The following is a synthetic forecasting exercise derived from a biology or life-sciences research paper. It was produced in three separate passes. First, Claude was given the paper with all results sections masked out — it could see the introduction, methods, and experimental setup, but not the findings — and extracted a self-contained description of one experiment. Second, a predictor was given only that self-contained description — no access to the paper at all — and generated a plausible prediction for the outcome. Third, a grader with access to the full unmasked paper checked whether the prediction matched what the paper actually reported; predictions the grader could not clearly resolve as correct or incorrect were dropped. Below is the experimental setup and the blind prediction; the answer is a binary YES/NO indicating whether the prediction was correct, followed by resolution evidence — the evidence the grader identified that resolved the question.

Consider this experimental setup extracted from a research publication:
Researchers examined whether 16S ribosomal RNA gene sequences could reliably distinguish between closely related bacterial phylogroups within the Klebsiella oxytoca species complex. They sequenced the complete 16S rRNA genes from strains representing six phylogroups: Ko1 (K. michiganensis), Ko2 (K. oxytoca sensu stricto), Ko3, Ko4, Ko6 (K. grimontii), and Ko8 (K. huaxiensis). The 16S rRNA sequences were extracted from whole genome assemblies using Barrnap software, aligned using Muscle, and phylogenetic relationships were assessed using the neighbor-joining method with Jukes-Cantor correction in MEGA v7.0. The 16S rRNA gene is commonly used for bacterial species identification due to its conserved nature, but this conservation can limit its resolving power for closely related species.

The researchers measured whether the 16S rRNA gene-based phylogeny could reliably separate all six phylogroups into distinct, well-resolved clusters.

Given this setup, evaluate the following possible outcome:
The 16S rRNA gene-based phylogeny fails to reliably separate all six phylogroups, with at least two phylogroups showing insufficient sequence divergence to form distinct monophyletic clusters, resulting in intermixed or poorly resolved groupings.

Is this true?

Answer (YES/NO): YES